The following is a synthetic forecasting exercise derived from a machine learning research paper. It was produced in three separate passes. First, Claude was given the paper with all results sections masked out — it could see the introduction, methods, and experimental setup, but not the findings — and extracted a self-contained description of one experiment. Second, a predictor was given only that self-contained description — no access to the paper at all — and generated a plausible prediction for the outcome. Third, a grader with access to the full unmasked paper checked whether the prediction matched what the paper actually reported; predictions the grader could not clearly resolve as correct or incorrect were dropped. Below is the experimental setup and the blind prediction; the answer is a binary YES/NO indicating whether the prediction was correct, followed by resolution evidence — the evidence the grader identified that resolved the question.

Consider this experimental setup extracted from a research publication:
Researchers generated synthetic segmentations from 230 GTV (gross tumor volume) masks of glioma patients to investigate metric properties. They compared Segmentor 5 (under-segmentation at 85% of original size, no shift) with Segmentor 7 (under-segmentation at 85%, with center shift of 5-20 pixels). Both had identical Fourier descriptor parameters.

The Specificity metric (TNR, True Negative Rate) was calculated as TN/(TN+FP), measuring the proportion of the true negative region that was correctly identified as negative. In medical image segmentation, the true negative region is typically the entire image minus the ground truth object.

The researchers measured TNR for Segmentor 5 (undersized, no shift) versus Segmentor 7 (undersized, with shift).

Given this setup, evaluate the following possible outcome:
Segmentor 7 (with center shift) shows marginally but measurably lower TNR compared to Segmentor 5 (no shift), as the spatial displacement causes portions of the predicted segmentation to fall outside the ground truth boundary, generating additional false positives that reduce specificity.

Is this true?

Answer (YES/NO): NO